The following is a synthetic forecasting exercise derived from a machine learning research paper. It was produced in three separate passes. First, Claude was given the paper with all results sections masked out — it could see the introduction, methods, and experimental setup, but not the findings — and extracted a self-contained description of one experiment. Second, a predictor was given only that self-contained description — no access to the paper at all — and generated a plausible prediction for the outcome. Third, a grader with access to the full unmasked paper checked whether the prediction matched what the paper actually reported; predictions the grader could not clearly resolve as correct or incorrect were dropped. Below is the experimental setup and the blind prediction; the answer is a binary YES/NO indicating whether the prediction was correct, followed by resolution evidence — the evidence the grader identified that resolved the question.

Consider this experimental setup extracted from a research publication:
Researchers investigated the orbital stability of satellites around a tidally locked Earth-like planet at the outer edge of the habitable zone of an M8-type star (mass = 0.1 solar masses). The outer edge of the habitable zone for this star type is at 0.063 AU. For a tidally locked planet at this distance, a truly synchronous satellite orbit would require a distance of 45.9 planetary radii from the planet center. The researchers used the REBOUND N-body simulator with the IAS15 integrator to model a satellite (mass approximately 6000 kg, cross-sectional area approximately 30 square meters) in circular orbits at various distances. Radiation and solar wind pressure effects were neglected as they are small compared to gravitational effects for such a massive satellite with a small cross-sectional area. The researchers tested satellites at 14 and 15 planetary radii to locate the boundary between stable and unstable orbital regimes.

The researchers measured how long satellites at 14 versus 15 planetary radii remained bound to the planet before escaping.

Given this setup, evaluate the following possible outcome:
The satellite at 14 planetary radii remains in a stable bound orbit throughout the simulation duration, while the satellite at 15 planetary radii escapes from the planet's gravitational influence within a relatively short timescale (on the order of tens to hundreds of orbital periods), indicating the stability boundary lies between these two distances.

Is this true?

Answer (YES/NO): YES